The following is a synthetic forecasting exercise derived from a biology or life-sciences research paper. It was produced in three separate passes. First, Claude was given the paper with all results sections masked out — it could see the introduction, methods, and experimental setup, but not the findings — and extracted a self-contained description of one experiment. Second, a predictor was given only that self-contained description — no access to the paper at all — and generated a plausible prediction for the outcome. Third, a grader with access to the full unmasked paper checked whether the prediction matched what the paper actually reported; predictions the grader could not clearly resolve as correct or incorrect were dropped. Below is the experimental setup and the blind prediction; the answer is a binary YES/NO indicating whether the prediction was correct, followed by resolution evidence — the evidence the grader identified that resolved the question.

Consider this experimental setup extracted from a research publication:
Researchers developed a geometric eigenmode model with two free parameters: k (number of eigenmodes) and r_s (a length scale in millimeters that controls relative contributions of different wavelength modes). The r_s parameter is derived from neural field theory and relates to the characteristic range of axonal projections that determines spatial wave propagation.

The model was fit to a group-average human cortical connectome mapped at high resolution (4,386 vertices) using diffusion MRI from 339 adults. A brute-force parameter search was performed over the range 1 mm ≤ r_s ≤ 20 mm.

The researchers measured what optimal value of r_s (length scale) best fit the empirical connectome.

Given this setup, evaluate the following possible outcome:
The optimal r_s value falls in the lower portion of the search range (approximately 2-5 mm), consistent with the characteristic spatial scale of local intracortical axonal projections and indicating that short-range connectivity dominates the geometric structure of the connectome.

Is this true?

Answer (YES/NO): NO